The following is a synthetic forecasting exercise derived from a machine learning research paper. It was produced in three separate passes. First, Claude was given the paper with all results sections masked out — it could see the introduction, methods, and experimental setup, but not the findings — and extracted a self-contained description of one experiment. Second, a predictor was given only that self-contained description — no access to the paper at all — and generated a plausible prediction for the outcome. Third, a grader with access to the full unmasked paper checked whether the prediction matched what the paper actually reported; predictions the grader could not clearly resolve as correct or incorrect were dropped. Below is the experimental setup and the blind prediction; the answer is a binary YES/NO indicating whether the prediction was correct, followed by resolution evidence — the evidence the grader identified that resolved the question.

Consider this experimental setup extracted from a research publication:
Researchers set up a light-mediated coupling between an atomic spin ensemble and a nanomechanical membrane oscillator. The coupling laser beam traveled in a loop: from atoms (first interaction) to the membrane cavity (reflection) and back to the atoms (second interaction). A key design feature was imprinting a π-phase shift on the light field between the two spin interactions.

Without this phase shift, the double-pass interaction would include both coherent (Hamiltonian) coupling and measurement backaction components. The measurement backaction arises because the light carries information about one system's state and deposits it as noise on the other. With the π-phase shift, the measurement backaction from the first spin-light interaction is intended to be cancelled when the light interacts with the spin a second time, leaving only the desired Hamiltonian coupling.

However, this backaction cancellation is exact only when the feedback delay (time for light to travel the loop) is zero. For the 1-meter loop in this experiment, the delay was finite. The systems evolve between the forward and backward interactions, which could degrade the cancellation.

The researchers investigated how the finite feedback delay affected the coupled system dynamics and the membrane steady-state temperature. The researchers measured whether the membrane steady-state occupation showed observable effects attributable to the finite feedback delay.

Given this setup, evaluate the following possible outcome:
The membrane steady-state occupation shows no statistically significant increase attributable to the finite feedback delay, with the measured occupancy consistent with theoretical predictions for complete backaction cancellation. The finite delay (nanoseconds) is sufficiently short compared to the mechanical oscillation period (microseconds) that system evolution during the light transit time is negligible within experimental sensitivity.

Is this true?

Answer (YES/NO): NO